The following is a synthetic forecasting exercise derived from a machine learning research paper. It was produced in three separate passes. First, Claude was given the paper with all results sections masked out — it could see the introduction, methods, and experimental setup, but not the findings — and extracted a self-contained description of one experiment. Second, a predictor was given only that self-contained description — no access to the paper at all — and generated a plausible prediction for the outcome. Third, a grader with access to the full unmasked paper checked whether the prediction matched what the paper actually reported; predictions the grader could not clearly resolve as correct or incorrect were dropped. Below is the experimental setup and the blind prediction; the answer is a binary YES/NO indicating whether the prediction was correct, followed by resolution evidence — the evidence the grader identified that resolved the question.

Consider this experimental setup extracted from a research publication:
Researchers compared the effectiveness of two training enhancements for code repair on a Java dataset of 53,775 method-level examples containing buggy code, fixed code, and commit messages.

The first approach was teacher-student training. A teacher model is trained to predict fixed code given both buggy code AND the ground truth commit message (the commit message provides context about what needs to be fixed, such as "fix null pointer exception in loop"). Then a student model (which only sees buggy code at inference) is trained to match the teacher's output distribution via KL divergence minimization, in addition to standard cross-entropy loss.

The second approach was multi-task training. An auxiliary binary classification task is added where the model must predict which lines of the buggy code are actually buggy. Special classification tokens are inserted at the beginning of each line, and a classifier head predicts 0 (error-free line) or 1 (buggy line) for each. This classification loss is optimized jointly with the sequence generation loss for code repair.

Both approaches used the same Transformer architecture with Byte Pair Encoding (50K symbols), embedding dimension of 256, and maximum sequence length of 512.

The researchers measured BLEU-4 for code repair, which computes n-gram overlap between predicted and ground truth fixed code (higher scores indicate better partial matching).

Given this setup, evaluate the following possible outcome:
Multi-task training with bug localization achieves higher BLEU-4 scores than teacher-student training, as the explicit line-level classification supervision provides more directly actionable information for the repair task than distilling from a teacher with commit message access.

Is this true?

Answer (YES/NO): NO